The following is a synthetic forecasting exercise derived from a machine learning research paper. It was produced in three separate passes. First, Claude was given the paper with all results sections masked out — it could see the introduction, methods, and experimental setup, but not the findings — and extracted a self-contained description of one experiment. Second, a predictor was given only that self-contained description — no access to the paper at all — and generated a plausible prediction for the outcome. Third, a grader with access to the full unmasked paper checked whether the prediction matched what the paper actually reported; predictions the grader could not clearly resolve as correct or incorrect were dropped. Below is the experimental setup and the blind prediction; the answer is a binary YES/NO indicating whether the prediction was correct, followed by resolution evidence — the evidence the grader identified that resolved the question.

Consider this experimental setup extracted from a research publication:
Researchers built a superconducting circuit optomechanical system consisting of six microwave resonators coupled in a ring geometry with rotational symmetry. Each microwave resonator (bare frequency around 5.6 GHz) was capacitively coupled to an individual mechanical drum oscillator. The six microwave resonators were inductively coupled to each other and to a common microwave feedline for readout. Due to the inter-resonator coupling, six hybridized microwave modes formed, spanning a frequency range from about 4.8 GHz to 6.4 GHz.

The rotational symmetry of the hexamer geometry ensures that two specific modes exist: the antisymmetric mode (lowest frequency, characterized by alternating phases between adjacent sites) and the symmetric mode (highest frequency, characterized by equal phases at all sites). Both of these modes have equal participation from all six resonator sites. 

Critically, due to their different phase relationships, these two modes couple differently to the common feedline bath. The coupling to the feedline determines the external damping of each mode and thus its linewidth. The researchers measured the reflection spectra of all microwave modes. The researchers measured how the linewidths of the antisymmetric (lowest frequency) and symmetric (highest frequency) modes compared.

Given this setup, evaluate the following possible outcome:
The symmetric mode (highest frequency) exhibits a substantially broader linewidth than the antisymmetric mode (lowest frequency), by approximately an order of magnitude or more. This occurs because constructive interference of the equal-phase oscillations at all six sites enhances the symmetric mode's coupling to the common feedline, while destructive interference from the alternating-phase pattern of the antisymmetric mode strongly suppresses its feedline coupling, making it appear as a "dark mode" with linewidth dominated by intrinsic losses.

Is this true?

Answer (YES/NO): YES